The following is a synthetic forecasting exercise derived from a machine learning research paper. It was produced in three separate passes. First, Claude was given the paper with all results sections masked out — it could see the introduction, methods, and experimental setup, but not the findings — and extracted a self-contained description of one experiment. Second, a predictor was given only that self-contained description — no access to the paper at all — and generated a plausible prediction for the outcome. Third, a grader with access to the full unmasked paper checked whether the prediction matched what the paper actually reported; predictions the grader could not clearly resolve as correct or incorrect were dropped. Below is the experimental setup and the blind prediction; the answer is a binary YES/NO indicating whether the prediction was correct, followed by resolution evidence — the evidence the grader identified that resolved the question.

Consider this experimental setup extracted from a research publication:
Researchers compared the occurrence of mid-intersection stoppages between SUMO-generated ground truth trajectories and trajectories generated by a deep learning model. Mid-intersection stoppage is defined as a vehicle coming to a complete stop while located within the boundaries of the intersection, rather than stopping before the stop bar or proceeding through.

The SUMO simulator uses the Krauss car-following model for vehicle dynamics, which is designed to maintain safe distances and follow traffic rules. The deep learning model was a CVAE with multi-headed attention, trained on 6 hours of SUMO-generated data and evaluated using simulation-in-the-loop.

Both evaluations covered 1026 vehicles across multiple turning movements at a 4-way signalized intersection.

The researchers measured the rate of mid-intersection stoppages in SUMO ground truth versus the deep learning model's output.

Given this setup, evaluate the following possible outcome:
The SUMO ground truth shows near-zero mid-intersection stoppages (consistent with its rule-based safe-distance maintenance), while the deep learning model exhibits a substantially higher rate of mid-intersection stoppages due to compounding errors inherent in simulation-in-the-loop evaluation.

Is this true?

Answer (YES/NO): NO